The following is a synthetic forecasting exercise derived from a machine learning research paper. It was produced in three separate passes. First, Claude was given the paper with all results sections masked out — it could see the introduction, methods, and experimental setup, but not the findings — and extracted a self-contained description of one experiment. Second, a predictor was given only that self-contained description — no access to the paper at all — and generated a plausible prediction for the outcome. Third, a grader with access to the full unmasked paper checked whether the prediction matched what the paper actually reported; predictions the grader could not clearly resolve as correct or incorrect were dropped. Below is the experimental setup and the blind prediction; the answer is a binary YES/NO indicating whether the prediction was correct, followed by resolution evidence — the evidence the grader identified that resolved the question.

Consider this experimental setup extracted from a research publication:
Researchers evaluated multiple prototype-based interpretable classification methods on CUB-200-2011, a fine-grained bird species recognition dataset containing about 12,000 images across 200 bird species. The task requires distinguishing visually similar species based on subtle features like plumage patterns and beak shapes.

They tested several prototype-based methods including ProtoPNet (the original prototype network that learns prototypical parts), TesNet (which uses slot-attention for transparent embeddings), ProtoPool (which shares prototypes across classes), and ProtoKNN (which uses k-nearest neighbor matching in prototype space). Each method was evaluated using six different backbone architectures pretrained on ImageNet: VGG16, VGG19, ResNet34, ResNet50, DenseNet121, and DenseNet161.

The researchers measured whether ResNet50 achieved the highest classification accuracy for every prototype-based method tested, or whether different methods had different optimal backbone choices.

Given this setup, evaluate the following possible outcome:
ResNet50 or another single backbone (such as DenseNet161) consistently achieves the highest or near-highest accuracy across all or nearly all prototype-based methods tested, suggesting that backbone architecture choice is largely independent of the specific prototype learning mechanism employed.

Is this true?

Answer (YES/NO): NO